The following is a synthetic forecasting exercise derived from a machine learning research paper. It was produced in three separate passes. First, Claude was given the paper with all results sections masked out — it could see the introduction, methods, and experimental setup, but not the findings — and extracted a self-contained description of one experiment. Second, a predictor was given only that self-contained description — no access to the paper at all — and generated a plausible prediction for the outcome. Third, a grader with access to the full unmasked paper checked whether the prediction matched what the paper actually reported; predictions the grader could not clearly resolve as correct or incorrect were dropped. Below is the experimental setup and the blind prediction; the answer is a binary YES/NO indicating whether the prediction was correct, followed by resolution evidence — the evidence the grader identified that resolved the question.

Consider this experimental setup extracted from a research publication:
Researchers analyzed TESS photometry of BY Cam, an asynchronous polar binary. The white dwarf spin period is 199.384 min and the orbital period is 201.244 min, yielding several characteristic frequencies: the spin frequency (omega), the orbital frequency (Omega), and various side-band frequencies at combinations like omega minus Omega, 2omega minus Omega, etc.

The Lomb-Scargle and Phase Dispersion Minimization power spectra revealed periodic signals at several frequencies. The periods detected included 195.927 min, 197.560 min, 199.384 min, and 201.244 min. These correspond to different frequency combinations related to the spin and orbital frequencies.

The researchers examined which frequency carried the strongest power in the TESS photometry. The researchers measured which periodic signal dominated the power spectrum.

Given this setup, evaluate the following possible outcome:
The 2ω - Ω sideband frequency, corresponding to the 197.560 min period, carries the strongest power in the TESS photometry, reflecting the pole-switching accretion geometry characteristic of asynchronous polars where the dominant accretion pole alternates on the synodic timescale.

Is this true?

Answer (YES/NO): YES